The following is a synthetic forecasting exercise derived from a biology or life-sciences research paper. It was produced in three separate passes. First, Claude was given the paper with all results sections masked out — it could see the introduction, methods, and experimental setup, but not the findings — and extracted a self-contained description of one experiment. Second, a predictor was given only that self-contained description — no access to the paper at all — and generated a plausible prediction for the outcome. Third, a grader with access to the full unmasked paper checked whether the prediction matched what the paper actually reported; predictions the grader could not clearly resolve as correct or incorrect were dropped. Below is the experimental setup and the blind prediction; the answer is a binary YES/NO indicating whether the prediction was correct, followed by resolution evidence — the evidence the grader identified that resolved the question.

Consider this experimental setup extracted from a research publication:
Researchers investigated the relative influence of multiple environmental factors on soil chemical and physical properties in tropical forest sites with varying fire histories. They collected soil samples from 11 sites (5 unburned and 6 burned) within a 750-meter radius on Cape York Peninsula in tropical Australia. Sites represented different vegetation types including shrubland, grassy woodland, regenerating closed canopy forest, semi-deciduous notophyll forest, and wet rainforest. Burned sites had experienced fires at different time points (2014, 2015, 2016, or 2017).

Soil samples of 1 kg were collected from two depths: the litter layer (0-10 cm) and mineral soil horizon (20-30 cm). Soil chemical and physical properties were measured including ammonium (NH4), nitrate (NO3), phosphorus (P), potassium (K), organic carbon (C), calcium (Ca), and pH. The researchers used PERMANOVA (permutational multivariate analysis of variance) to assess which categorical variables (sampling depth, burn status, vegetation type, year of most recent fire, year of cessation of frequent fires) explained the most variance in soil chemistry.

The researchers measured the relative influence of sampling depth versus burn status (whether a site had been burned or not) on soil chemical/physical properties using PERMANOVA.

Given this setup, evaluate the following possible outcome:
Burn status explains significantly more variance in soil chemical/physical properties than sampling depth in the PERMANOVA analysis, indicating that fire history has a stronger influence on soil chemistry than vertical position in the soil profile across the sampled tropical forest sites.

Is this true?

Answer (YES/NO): NO